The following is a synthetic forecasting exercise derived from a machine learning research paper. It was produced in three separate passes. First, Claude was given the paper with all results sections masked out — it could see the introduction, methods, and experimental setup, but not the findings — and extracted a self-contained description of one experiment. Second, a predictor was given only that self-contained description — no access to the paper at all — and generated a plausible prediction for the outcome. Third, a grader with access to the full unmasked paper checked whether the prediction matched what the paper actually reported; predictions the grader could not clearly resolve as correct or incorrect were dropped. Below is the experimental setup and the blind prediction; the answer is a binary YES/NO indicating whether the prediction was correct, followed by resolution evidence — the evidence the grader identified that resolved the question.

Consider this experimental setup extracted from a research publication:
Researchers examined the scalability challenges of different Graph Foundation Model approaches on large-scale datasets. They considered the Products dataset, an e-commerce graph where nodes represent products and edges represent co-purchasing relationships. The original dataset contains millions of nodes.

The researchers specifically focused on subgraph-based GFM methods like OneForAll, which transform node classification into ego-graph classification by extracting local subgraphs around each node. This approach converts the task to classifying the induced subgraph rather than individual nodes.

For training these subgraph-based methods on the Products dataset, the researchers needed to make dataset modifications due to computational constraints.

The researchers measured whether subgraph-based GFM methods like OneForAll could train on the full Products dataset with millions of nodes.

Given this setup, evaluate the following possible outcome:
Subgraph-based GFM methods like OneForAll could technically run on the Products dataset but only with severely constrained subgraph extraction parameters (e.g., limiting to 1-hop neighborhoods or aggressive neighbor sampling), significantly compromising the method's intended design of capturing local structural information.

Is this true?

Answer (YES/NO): NO